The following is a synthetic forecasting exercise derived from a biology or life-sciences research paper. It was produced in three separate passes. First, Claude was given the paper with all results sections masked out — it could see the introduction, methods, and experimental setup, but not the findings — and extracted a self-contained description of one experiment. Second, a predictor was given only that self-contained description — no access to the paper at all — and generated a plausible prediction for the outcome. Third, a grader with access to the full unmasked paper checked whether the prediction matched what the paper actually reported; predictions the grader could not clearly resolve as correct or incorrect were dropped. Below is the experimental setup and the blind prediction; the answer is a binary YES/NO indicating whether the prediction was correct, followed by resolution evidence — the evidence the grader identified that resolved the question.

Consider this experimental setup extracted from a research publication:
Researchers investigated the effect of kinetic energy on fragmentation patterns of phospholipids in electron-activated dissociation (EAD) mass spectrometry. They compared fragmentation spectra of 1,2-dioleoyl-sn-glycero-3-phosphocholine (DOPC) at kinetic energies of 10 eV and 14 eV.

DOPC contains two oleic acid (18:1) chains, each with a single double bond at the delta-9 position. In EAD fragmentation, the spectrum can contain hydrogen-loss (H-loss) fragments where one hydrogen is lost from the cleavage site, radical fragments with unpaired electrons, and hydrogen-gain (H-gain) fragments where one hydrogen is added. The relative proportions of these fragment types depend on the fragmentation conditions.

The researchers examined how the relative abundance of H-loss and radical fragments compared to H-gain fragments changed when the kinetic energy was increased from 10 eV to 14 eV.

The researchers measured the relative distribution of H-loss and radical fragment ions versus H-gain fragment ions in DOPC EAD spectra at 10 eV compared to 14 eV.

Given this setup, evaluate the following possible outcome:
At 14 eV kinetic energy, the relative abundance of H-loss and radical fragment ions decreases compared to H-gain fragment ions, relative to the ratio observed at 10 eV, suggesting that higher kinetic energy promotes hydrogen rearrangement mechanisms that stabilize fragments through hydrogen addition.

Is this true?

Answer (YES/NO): NO